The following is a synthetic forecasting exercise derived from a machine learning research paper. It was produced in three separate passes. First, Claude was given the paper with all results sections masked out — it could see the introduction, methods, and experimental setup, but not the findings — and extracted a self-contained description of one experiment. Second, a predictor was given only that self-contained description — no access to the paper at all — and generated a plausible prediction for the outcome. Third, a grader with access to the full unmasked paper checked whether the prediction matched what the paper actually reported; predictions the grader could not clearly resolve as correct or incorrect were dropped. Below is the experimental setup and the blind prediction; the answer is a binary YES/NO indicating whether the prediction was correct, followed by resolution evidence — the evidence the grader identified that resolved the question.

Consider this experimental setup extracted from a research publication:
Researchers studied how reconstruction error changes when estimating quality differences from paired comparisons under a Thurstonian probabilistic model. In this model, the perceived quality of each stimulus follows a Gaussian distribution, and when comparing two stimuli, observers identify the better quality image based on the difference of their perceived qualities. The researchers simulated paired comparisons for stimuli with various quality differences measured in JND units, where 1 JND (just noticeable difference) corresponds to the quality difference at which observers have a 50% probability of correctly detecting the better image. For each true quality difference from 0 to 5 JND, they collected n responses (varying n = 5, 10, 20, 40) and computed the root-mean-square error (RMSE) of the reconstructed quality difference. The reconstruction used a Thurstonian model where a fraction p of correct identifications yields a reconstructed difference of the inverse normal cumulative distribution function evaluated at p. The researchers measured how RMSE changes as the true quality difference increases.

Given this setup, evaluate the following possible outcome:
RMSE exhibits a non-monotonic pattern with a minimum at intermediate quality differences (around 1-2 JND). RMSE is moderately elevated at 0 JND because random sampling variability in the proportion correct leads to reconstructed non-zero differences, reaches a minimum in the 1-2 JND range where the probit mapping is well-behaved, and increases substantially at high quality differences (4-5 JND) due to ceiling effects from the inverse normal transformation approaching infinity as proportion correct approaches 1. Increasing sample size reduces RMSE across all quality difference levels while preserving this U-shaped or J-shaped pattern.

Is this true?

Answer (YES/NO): NO